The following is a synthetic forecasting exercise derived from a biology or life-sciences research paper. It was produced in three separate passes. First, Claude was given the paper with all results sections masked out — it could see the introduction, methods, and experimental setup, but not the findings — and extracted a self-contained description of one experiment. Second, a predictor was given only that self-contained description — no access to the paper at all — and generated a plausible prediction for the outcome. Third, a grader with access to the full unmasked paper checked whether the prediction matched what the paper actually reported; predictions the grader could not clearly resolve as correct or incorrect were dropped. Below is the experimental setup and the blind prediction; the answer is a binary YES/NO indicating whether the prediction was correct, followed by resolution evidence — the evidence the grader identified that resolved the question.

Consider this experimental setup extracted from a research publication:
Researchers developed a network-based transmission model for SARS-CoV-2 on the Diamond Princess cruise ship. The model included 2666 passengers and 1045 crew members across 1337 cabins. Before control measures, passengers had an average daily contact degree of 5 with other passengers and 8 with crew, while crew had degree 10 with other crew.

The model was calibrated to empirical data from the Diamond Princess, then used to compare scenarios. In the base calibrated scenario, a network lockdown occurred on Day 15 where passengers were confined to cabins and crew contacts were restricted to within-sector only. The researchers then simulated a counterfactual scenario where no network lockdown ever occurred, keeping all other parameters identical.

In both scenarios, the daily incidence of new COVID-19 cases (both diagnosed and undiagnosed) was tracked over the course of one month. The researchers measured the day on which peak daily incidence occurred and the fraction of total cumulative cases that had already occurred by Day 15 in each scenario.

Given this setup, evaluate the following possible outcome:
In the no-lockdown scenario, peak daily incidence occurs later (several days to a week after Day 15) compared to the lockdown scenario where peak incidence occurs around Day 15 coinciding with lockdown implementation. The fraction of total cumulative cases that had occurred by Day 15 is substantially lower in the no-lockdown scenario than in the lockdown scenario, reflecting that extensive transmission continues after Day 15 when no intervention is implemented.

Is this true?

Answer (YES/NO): YES